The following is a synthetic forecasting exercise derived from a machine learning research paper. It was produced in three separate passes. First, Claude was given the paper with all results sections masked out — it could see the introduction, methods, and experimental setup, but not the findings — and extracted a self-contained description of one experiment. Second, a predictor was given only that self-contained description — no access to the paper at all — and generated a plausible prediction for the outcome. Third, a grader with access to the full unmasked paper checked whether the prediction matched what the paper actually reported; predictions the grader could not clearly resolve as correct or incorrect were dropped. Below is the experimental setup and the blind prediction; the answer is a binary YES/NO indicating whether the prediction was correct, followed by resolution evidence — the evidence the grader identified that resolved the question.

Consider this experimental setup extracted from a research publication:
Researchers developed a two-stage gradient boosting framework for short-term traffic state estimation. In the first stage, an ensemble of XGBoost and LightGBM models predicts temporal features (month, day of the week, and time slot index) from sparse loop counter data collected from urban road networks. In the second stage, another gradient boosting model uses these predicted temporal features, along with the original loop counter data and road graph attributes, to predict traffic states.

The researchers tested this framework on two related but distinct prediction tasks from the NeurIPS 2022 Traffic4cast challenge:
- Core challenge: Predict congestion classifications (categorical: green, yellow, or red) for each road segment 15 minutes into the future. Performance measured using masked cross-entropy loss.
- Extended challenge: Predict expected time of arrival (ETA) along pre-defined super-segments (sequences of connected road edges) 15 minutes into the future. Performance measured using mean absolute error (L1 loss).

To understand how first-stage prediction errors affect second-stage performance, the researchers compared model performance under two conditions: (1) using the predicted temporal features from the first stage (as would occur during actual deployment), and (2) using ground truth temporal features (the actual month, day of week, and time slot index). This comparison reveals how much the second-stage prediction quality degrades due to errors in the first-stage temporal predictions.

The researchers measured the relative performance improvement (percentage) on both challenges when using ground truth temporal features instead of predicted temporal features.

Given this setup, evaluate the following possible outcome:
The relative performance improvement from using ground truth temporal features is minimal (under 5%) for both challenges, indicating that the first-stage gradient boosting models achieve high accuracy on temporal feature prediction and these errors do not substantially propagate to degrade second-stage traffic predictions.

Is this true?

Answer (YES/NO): NO